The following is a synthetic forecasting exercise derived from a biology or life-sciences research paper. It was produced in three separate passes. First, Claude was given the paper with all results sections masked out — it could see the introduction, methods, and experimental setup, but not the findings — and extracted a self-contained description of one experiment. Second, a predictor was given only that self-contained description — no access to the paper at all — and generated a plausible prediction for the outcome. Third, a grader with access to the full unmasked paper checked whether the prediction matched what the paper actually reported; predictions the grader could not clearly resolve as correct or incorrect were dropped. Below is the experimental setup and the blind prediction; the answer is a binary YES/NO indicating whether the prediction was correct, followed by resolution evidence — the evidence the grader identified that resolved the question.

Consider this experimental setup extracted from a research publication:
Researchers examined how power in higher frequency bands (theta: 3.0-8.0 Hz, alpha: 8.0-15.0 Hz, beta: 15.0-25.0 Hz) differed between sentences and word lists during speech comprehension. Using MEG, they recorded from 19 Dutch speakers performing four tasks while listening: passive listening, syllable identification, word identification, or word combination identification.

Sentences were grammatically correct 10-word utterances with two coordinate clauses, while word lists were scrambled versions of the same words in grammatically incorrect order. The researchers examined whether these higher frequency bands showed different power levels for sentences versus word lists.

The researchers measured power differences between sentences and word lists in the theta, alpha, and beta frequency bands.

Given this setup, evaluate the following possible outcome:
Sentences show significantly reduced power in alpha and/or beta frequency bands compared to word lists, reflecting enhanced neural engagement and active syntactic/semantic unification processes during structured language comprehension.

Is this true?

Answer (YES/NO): NO